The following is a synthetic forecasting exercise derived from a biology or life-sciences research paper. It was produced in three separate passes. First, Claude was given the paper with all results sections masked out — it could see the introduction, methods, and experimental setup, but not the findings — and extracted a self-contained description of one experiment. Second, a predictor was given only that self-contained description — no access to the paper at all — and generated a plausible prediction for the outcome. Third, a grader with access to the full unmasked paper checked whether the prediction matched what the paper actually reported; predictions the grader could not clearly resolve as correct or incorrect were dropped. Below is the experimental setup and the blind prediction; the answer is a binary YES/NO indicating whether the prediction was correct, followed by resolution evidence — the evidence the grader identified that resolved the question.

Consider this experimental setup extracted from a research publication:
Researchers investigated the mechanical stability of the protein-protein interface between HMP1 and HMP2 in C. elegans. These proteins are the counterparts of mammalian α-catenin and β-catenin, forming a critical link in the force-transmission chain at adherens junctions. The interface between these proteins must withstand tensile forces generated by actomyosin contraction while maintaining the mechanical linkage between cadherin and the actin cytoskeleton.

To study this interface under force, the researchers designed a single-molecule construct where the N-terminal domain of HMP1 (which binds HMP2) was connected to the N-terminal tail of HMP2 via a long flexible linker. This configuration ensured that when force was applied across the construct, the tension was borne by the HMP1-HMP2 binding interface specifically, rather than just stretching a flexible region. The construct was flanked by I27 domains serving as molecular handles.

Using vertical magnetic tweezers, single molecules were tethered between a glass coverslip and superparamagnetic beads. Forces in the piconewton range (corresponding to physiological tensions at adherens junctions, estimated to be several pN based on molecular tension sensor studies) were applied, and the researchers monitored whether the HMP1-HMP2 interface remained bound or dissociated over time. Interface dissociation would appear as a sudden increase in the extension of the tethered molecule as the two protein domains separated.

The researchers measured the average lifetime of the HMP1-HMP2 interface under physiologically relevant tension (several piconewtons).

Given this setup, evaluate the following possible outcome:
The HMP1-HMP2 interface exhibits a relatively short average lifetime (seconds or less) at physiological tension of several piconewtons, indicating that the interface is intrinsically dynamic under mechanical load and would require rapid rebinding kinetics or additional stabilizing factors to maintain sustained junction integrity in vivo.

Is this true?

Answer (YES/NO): NO